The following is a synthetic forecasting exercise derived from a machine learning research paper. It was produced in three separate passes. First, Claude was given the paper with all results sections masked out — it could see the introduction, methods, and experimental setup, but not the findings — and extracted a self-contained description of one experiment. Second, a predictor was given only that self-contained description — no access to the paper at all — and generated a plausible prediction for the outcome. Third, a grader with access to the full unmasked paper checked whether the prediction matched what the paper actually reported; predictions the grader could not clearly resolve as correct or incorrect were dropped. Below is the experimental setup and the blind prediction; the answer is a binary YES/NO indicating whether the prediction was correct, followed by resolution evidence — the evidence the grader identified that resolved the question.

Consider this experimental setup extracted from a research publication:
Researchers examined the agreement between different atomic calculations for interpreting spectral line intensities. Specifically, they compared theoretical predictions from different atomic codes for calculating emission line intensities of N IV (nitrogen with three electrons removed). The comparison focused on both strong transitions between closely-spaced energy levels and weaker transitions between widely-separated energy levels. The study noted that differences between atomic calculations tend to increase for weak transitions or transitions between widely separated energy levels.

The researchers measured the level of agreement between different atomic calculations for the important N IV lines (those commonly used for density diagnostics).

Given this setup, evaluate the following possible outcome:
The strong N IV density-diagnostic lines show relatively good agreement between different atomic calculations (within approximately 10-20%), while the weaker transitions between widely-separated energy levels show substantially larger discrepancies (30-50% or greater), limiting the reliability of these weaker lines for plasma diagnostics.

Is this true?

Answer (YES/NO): NO